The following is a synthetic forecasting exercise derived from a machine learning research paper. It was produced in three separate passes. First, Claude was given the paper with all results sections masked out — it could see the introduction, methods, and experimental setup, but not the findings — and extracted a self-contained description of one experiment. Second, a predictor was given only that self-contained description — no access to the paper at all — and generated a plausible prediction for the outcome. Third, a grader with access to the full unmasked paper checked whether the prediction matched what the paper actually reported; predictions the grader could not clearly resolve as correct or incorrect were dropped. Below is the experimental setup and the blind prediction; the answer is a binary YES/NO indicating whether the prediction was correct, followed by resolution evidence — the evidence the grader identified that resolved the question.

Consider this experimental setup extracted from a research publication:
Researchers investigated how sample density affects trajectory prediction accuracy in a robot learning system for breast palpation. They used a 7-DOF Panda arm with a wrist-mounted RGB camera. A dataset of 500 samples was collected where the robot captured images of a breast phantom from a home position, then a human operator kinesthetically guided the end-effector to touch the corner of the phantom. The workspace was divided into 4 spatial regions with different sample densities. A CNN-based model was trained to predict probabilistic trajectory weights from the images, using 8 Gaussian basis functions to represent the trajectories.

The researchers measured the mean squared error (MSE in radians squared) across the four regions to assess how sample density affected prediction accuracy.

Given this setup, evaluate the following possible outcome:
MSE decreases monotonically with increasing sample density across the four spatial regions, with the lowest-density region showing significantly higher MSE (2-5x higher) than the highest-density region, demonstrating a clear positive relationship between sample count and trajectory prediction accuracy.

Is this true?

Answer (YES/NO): NO